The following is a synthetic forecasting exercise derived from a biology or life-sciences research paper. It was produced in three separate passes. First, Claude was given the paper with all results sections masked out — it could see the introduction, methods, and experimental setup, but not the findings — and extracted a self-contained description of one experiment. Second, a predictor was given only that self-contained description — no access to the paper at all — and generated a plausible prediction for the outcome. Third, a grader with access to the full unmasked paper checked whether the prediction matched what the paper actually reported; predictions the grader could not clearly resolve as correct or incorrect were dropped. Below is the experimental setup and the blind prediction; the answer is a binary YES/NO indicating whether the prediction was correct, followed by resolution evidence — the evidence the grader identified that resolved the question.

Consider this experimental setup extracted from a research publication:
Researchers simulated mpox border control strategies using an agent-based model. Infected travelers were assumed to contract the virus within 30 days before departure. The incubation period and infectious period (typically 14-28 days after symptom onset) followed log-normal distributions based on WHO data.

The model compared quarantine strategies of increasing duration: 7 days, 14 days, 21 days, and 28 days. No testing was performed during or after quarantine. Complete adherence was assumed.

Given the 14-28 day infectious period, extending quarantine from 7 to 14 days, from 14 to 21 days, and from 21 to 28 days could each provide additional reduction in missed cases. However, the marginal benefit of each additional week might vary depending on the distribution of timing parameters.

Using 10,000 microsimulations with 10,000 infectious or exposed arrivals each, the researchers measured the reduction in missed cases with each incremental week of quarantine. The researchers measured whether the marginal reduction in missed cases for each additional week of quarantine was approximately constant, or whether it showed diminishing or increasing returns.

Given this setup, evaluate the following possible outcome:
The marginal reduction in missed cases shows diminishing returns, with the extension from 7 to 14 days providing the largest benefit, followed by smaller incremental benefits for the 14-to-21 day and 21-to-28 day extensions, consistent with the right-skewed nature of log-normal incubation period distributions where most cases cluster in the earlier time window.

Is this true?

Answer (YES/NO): NO